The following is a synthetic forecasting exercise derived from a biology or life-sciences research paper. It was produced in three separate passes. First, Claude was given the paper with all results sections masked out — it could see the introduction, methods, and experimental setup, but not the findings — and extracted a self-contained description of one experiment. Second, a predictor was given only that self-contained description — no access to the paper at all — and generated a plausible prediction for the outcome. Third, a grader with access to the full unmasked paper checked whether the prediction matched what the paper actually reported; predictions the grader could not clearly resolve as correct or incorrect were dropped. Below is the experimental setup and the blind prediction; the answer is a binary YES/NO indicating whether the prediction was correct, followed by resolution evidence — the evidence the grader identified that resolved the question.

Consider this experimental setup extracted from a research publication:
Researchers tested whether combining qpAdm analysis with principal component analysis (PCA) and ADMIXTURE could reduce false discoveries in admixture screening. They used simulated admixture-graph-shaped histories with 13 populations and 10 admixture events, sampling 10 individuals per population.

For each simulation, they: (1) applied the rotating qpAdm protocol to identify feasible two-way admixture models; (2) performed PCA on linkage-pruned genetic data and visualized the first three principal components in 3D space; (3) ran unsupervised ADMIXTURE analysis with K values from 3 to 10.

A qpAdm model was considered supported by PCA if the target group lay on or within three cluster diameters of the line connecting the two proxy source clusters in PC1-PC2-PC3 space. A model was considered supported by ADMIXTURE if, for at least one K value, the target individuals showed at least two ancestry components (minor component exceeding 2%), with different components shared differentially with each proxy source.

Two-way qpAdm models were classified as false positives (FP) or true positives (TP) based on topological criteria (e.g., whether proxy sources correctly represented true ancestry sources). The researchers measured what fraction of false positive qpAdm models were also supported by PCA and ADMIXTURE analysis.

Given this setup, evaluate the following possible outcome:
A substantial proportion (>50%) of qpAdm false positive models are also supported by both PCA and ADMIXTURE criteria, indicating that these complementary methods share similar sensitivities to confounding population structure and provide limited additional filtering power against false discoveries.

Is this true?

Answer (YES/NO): NO